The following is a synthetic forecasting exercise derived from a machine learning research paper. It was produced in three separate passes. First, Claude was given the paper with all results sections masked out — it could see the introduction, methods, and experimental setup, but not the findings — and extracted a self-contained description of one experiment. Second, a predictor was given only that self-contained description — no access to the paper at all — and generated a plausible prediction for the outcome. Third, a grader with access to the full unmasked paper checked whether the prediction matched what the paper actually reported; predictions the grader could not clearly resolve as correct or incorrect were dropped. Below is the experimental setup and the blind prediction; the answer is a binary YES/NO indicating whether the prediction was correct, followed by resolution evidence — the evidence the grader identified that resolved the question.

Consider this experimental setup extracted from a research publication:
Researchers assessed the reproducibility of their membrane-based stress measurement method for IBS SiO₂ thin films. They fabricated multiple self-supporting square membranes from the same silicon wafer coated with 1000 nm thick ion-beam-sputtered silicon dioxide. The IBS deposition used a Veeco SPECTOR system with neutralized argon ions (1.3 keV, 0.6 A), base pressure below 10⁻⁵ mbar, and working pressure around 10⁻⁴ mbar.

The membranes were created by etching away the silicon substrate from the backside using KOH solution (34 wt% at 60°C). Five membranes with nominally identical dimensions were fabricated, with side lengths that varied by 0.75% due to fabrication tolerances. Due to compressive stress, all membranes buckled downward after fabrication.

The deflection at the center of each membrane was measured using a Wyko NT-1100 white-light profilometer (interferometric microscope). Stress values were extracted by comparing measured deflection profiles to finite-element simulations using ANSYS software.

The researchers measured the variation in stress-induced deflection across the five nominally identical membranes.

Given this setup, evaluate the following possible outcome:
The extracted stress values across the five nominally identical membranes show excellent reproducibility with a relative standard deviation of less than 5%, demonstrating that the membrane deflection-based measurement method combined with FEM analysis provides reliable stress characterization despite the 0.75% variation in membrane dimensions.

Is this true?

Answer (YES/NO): YES